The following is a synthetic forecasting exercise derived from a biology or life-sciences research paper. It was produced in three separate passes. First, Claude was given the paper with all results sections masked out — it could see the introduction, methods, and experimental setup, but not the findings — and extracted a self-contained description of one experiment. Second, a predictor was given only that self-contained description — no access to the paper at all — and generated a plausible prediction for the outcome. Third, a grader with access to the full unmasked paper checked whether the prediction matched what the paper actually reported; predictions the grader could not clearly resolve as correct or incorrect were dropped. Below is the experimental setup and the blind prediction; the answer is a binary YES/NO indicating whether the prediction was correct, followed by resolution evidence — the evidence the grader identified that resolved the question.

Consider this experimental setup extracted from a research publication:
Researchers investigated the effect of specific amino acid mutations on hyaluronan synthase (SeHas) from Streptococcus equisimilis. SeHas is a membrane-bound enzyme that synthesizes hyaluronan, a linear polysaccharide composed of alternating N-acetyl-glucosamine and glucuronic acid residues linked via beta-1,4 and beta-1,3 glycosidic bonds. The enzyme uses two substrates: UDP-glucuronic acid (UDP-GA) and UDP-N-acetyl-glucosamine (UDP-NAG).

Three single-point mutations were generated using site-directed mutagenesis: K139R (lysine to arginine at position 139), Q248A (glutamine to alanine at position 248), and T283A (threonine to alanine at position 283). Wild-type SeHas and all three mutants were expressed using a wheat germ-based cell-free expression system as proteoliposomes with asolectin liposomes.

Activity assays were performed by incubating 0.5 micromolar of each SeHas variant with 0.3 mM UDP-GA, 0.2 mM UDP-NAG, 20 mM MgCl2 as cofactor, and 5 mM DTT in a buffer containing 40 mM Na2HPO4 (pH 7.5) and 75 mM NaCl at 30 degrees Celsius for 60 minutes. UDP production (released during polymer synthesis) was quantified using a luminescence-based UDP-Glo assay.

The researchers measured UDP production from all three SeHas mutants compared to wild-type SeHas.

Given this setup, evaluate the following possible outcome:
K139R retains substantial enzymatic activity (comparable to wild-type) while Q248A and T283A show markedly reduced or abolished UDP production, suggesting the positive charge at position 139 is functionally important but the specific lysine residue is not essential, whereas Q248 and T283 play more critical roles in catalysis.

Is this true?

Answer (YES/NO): NO